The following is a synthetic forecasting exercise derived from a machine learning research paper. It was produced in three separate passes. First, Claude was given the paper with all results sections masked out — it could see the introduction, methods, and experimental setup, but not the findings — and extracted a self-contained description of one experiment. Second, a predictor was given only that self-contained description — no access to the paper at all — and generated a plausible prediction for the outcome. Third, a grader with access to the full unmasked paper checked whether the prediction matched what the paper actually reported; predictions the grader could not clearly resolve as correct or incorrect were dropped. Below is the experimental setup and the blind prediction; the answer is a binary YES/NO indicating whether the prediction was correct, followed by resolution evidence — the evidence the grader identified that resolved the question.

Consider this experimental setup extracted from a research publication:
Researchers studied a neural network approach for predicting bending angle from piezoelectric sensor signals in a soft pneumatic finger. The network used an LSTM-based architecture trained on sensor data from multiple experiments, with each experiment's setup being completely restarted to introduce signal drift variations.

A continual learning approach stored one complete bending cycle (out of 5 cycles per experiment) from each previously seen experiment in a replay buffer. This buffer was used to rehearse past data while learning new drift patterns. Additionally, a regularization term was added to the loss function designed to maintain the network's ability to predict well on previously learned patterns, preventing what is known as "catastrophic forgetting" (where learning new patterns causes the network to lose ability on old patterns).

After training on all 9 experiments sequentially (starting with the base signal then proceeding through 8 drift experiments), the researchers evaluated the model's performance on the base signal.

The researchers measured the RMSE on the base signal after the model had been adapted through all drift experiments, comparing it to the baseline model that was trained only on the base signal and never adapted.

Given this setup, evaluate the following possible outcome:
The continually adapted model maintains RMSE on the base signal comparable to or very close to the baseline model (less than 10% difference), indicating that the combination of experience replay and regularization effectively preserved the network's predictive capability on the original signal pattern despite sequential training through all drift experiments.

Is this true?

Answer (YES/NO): NO